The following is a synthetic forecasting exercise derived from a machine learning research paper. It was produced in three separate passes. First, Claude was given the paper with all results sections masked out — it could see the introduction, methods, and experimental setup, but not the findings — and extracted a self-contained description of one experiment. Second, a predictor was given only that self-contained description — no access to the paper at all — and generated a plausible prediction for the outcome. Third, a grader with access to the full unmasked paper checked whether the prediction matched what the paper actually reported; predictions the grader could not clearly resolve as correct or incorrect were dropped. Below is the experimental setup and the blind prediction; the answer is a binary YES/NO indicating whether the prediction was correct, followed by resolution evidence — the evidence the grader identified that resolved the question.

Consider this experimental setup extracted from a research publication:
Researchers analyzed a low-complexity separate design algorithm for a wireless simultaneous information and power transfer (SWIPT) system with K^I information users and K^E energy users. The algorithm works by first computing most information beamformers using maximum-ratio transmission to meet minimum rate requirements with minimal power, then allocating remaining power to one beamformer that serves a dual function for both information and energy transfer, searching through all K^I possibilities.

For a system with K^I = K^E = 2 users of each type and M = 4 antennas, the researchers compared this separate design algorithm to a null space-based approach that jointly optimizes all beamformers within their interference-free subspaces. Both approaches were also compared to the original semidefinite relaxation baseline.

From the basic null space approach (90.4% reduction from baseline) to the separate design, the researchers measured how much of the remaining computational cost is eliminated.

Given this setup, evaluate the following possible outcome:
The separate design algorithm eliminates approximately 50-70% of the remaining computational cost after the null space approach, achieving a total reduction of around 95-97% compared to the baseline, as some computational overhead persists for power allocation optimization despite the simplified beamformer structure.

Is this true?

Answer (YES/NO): NO